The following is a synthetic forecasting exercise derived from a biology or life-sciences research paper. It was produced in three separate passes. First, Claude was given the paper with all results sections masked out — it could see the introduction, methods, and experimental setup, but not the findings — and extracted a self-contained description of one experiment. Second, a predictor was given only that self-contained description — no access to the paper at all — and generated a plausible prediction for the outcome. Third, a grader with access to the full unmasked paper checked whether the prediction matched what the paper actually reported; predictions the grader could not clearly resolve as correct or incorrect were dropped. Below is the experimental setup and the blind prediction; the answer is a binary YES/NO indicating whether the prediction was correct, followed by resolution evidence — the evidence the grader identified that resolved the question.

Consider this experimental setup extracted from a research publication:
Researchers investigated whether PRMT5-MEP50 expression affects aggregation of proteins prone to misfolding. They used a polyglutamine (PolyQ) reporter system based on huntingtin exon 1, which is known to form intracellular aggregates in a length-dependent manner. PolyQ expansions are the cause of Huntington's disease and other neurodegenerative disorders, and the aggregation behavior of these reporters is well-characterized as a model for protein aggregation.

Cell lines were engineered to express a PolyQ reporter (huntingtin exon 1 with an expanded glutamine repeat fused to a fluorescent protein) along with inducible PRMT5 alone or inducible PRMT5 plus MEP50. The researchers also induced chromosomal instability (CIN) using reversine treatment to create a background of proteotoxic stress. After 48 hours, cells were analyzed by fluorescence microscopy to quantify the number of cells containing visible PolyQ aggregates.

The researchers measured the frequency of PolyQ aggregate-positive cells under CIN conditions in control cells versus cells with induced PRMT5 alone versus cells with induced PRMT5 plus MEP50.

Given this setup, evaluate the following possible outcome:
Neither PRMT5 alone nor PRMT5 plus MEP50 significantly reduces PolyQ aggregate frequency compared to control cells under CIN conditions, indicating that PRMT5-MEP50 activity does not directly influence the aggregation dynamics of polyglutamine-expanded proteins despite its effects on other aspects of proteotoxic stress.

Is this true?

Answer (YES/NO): NO